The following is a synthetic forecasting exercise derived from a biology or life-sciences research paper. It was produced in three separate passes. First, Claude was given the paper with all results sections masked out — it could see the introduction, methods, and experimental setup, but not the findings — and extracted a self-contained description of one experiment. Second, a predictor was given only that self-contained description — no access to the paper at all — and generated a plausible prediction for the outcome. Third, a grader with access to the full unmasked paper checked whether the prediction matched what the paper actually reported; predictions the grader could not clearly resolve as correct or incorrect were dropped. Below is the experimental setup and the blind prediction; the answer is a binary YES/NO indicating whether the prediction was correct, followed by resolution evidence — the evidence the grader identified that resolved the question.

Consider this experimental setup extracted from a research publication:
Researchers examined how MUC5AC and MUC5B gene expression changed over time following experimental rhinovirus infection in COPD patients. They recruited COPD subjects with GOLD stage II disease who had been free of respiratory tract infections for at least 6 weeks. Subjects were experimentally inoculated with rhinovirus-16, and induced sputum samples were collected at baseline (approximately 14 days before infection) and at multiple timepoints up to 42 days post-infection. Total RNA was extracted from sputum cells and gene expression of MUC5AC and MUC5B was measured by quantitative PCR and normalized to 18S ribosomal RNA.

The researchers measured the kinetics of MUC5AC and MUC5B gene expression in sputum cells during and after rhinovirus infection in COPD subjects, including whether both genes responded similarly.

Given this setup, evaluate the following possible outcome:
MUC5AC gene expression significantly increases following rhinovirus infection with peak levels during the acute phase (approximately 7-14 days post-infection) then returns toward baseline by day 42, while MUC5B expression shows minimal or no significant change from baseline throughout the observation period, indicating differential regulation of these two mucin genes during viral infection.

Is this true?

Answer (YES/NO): NO